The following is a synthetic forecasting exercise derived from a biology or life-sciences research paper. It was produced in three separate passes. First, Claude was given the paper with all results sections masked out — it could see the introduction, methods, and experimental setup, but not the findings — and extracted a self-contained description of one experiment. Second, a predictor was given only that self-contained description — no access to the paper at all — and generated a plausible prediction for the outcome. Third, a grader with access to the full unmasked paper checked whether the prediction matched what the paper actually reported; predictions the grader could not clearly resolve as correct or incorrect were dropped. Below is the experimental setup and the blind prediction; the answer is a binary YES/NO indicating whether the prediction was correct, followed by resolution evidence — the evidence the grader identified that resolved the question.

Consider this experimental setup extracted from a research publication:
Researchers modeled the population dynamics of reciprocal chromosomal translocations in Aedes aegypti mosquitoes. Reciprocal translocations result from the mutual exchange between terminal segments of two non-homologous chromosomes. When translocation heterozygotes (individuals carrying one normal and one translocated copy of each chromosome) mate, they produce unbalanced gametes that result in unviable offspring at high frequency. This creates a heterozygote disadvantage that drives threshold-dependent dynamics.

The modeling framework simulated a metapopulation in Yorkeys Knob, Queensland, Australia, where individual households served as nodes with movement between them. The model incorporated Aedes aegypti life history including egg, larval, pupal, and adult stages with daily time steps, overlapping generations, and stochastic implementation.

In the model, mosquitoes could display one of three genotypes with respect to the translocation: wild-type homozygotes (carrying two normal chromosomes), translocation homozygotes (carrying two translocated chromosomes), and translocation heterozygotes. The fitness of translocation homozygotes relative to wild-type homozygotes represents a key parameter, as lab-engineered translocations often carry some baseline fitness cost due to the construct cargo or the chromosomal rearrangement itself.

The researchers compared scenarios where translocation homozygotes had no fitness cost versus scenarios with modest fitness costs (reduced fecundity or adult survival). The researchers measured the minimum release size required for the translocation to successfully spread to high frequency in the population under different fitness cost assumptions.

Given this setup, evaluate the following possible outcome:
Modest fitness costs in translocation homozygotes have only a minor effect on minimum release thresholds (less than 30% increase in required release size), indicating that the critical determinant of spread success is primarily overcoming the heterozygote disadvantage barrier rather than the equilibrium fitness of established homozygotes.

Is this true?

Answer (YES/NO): NO